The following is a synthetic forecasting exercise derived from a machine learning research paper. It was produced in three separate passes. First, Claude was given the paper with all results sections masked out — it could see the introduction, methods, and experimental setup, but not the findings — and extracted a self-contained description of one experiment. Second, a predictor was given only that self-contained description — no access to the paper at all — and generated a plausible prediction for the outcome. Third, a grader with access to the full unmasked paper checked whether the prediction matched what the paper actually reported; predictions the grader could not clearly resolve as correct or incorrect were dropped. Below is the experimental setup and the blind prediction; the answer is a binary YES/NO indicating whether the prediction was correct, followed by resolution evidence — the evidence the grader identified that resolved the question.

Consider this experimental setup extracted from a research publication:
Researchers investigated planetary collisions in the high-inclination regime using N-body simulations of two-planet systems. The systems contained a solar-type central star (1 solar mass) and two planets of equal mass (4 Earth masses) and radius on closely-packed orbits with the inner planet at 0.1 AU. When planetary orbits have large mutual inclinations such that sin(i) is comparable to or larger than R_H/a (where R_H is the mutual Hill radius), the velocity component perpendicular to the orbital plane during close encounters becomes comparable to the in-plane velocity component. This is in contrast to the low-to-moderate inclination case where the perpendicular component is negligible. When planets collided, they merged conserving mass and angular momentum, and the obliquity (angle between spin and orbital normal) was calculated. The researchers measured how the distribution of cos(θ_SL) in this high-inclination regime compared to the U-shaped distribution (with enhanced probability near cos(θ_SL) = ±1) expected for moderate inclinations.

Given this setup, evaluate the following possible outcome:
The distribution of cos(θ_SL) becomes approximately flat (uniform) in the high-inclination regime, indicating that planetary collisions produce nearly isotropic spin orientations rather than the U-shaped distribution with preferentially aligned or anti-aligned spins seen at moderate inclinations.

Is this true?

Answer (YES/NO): YES